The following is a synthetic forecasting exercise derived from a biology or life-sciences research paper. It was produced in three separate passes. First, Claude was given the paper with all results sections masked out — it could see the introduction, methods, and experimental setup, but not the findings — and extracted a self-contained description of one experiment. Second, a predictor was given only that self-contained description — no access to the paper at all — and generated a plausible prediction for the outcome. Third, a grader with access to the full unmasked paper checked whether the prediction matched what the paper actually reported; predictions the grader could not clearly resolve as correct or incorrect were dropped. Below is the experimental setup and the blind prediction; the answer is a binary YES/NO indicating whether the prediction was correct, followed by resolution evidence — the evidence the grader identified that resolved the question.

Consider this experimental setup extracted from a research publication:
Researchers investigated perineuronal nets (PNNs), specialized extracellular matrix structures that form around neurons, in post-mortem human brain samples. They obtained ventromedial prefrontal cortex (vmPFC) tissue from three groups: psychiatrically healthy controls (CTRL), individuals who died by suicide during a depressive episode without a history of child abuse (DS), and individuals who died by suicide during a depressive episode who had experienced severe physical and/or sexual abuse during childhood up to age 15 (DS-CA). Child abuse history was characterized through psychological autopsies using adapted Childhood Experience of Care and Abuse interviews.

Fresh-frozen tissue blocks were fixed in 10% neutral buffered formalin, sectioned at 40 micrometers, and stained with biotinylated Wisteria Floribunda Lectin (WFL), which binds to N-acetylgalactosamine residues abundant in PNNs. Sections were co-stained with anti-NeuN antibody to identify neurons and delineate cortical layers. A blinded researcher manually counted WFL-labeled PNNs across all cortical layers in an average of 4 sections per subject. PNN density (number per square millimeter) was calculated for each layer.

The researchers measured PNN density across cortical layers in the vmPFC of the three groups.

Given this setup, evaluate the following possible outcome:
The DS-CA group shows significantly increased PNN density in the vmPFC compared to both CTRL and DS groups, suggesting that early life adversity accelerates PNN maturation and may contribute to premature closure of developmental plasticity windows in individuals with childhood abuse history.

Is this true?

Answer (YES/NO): YES